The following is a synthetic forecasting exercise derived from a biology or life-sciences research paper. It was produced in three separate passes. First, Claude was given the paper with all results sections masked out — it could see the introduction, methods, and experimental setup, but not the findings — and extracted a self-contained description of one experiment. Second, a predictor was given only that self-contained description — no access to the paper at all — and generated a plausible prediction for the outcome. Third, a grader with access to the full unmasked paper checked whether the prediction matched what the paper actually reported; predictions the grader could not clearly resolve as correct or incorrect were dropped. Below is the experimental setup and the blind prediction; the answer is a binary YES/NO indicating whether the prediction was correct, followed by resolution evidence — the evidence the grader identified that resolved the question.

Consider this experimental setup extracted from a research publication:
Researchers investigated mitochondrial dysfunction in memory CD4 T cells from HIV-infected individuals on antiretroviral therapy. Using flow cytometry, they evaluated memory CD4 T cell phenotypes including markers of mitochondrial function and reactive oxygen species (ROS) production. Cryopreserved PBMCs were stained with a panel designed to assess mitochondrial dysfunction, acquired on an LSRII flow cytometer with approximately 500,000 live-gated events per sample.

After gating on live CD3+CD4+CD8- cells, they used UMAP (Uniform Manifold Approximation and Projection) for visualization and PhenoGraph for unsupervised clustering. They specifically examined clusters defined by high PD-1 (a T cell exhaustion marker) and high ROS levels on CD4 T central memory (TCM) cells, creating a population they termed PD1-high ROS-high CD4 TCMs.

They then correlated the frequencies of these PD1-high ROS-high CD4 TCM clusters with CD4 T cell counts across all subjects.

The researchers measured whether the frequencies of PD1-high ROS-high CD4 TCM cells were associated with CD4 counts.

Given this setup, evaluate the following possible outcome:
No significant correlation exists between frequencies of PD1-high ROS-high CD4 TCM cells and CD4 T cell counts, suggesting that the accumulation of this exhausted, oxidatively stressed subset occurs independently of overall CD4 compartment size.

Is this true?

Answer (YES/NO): NO